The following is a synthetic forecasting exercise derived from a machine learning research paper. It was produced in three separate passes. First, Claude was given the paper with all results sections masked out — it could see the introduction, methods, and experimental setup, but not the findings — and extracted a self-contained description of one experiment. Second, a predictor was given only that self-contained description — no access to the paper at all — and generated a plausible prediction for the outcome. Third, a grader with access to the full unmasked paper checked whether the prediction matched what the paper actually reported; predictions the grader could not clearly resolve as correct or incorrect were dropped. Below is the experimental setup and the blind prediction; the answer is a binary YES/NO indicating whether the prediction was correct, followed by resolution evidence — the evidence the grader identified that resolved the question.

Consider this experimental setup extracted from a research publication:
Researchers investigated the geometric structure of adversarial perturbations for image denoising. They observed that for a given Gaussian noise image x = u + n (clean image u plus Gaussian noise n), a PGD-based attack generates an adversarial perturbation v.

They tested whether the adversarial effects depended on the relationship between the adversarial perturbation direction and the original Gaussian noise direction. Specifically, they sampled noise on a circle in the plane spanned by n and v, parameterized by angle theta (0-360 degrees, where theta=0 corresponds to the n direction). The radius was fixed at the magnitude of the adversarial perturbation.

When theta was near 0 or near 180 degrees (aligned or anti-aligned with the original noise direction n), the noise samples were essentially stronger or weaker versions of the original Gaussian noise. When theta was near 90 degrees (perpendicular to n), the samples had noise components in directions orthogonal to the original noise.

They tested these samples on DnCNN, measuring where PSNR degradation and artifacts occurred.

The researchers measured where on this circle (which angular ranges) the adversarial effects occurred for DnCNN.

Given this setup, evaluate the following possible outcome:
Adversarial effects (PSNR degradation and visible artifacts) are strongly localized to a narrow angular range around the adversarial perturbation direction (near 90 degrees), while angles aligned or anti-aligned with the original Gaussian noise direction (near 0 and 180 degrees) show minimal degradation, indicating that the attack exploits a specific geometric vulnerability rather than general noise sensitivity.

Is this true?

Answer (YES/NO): NO